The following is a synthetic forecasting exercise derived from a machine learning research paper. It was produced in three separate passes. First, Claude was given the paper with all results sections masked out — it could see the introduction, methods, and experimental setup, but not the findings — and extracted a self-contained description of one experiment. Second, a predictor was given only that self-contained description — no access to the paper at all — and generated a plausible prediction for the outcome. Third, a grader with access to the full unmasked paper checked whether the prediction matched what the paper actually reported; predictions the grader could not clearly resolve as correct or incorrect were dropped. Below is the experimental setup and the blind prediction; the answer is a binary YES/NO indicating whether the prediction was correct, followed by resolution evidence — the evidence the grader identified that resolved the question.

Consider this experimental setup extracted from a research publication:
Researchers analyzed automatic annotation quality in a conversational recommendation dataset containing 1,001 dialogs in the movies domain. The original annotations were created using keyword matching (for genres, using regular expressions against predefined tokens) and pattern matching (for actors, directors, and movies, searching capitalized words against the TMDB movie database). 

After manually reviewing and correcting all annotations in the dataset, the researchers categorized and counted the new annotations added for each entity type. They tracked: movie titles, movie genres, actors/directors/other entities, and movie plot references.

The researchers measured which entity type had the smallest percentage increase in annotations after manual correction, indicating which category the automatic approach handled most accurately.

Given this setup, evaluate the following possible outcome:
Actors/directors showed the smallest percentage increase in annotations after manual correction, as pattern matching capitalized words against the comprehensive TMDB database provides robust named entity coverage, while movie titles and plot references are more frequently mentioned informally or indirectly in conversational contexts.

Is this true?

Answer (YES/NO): NO